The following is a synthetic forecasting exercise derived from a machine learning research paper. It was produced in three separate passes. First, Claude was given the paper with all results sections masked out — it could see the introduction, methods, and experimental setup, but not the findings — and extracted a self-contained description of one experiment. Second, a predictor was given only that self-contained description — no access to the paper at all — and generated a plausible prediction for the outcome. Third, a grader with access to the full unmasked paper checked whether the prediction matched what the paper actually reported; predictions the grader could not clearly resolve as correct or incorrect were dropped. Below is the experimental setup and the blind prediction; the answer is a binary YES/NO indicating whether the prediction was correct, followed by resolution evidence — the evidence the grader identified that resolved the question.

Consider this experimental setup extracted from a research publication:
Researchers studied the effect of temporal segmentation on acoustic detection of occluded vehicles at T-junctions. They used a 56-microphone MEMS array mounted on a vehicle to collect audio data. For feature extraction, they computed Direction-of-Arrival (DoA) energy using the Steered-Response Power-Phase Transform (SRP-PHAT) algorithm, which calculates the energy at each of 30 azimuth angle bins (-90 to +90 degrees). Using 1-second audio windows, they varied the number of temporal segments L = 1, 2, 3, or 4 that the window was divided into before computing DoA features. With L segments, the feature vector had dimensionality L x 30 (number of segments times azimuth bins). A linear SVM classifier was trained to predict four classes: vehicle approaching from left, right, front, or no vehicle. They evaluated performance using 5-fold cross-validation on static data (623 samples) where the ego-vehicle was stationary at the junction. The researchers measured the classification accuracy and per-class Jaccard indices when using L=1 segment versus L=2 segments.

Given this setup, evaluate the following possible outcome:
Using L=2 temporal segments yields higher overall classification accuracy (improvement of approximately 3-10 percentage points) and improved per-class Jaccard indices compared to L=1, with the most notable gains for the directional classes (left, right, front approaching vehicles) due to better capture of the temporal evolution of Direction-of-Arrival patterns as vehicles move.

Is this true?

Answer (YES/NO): NO